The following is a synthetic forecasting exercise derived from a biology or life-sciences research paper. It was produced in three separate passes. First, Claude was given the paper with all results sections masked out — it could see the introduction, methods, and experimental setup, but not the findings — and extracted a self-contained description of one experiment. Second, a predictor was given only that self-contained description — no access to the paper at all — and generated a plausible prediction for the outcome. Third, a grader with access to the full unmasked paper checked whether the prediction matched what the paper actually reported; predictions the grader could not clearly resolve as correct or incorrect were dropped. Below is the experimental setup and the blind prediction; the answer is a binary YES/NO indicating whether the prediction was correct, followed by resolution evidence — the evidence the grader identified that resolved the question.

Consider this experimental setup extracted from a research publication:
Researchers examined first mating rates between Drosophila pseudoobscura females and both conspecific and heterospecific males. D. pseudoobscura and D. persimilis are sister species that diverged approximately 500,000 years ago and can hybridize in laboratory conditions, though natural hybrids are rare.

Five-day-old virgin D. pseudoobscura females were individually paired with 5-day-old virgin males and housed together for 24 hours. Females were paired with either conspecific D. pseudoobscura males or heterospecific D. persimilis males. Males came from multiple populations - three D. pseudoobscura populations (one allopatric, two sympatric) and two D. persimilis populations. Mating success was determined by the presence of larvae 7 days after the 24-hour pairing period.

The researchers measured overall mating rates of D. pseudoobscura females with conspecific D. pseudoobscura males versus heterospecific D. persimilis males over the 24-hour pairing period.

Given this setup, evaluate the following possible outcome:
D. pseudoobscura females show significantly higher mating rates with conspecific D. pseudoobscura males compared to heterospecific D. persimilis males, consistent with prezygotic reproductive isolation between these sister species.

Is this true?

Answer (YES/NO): YES